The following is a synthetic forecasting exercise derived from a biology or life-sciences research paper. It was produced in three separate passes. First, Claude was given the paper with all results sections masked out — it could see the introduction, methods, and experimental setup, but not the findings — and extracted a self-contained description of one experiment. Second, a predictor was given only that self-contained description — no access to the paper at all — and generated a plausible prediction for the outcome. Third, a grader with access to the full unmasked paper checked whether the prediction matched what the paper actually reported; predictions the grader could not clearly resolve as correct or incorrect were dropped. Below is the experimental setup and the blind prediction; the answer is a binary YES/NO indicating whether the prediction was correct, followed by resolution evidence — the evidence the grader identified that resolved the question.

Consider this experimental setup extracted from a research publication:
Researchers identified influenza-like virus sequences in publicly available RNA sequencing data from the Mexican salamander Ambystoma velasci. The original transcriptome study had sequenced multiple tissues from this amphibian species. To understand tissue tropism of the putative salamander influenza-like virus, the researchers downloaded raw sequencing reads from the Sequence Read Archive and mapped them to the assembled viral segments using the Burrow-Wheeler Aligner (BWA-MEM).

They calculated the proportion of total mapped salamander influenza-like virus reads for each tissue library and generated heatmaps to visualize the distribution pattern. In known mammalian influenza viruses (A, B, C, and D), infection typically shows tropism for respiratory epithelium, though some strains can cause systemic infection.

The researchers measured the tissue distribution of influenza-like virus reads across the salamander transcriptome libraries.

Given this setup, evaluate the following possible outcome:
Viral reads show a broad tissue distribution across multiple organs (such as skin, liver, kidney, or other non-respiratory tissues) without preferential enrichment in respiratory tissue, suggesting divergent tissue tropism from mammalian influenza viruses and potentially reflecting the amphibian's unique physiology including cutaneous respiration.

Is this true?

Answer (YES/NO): NO